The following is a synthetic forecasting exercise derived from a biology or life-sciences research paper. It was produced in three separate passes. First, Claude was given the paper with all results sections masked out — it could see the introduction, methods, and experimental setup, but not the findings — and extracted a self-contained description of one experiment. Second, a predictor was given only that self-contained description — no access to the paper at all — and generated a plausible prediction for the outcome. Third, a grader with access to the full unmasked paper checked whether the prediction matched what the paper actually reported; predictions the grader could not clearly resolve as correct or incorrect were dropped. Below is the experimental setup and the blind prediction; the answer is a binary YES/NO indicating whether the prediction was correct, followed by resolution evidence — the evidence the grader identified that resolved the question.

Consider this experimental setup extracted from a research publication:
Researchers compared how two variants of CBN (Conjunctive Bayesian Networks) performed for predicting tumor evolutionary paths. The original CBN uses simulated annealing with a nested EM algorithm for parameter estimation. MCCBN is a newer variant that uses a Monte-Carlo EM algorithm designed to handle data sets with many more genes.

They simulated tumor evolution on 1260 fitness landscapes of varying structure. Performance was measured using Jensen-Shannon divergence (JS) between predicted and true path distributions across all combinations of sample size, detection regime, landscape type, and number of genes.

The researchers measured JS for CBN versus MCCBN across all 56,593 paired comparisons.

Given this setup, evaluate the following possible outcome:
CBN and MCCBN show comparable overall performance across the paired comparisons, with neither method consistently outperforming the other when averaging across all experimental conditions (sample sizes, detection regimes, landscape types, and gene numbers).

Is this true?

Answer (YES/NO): NO